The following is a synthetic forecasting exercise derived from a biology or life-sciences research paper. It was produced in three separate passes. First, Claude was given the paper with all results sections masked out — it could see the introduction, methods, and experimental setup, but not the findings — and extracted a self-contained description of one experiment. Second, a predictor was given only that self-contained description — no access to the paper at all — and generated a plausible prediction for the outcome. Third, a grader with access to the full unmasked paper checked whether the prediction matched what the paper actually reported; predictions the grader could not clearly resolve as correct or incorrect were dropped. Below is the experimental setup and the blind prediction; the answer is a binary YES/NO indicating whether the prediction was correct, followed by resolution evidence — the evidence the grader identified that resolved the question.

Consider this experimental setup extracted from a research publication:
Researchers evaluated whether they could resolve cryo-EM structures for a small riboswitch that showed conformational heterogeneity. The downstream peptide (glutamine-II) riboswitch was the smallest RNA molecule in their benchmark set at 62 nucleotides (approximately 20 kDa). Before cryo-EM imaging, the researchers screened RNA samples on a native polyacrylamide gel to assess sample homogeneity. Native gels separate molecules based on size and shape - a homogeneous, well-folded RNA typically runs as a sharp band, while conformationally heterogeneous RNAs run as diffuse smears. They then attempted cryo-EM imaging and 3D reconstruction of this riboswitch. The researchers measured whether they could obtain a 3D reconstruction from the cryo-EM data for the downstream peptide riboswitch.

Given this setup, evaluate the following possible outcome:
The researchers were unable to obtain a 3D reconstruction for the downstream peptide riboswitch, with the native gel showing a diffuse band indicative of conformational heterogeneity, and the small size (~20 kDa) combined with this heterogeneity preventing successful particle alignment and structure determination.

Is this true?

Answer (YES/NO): YES